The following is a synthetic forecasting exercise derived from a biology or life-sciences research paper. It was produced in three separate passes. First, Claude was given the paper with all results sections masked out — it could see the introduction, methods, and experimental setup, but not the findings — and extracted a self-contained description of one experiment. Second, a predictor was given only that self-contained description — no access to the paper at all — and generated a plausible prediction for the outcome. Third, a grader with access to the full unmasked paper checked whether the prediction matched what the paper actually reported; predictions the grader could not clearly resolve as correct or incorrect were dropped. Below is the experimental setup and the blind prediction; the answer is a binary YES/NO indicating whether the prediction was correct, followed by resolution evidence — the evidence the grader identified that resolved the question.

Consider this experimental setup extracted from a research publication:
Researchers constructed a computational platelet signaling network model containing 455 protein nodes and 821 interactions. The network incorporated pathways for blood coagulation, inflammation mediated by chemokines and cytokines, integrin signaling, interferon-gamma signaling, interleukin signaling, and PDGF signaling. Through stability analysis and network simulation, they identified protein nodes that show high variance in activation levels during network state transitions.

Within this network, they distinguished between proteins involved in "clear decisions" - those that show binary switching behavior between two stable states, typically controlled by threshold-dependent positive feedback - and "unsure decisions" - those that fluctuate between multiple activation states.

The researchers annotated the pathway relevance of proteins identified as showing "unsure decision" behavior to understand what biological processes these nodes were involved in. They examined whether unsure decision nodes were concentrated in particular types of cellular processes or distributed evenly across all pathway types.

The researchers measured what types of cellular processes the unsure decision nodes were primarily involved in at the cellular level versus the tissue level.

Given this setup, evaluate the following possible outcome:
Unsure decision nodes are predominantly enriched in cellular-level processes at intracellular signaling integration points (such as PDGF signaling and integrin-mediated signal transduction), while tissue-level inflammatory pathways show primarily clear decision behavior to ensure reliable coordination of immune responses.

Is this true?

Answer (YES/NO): NO